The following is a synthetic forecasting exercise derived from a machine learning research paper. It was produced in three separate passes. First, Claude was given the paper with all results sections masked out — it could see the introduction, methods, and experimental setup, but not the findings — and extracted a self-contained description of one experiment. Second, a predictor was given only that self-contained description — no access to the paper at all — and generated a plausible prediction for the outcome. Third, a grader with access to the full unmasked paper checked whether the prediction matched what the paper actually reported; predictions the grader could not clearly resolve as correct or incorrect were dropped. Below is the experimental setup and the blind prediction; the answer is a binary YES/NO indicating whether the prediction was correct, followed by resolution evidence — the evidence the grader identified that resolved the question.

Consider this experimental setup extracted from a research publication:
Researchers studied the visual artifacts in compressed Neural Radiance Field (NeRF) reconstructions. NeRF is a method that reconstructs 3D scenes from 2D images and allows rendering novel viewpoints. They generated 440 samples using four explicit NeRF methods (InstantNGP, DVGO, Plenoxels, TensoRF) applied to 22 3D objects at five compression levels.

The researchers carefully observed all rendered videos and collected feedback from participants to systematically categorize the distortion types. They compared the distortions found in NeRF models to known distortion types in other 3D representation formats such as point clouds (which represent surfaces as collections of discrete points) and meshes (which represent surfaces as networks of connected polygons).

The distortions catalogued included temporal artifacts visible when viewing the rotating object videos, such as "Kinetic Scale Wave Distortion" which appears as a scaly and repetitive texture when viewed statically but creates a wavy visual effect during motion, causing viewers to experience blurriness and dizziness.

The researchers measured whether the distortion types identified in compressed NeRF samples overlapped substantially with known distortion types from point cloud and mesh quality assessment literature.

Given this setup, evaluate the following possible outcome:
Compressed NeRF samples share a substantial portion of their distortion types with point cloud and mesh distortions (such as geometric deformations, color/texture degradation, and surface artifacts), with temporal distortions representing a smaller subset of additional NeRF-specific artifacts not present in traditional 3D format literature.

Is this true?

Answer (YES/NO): NO